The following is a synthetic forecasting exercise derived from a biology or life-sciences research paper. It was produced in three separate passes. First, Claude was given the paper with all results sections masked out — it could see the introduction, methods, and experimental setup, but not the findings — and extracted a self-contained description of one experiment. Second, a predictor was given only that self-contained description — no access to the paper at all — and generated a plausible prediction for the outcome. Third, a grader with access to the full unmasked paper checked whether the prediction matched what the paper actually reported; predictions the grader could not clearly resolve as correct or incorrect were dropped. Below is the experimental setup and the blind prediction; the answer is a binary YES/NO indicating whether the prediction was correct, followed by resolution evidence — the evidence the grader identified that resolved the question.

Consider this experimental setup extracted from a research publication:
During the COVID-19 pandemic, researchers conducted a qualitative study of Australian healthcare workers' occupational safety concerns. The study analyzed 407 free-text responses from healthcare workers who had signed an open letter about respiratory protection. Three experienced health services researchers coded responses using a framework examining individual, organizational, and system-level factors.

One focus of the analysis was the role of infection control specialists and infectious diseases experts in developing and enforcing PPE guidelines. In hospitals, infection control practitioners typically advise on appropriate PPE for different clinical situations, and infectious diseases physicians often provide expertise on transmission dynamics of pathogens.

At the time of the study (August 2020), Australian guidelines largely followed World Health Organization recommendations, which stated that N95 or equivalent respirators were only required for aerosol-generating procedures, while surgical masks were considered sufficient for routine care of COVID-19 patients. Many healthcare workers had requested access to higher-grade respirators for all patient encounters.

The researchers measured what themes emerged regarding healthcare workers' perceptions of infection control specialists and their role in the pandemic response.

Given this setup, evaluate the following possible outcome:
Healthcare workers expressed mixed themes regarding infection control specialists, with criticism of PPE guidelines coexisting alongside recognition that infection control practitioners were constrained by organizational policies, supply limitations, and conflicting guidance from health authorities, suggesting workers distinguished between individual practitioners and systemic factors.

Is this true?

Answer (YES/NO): NO